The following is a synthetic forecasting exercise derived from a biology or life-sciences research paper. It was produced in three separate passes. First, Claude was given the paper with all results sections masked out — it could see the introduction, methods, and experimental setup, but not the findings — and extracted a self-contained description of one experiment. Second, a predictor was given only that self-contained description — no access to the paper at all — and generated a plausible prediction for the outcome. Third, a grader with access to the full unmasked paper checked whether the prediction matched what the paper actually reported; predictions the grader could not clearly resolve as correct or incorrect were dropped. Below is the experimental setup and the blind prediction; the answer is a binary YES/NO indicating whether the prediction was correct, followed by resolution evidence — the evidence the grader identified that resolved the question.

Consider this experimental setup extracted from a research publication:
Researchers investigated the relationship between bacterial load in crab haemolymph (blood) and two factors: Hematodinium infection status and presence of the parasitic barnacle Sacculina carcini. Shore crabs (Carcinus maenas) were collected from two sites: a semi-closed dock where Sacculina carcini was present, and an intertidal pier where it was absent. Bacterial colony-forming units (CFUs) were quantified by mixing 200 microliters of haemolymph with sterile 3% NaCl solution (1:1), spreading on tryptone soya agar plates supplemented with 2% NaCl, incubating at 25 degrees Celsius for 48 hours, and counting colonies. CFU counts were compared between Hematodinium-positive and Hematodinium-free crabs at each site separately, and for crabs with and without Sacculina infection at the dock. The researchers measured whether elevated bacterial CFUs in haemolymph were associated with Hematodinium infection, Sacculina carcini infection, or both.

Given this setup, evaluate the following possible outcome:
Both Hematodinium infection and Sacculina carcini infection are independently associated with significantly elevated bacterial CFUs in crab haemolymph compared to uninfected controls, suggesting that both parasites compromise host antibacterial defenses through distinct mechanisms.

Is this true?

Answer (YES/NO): NO